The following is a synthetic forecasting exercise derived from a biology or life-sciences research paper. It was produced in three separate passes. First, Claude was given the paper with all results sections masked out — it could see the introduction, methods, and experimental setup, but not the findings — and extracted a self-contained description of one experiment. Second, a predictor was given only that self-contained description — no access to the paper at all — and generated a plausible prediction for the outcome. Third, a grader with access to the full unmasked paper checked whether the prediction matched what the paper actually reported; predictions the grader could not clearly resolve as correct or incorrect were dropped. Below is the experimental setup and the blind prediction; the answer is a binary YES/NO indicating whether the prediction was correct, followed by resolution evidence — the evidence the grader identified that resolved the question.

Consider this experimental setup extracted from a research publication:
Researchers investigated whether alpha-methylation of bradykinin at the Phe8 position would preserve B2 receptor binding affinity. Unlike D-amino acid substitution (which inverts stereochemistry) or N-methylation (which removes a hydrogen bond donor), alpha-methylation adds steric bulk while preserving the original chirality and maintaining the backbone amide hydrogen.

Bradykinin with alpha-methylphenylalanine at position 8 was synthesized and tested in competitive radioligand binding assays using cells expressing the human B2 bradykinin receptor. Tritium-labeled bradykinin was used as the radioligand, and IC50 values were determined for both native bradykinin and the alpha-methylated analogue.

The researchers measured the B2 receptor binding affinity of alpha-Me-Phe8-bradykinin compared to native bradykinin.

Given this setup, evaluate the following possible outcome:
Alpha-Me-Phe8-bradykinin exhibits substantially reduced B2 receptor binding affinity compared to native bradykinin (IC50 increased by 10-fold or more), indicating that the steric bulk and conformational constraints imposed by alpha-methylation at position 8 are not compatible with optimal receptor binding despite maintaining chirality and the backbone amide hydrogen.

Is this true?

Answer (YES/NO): YES